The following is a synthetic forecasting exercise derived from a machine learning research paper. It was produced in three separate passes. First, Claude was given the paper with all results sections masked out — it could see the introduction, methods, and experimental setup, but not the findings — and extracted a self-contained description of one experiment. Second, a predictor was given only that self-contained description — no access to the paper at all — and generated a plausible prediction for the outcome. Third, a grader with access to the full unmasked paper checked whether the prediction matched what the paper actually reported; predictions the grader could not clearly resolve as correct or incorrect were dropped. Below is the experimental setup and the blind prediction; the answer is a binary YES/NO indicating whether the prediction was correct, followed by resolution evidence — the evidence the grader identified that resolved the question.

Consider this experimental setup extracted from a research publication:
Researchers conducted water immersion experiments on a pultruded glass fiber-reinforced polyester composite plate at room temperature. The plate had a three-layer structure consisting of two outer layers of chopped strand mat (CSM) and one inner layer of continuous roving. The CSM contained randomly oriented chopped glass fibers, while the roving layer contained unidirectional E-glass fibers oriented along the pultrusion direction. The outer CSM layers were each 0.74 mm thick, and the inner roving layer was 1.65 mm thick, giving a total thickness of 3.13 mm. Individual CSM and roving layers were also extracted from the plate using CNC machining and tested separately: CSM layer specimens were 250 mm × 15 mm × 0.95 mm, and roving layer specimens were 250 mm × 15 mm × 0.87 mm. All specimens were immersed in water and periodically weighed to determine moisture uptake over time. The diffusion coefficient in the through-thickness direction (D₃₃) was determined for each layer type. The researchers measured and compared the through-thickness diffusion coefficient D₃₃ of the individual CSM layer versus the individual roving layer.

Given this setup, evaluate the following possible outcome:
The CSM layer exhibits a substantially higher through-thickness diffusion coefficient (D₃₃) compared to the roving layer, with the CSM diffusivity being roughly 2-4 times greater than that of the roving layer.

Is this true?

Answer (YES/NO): NO